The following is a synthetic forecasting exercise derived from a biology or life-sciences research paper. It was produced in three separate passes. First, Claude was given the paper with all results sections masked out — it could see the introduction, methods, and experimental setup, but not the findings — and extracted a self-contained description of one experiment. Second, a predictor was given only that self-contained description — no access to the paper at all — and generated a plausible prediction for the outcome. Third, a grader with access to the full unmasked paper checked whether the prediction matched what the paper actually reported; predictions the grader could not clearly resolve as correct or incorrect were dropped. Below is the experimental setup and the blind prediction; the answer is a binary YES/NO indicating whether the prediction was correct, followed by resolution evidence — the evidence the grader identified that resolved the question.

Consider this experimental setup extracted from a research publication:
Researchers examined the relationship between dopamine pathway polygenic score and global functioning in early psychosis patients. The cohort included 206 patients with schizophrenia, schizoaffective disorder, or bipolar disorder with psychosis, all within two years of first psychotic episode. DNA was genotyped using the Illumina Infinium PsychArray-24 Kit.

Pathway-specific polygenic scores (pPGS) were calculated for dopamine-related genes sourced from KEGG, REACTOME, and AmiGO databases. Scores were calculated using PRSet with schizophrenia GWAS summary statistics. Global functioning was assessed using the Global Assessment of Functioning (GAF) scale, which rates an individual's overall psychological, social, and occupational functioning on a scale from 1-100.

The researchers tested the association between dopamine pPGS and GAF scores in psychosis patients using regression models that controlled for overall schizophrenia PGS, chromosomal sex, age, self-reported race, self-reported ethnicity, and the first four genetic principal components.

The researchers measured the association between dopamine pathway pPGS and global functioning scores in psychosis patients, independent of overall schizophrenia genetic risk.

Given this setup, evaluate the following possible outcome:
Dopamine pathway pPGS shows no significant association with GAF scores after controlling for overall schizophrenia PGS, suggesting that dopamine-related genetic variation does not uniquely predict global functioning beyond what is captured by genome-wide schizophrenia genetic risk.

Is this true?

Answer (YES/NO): NO